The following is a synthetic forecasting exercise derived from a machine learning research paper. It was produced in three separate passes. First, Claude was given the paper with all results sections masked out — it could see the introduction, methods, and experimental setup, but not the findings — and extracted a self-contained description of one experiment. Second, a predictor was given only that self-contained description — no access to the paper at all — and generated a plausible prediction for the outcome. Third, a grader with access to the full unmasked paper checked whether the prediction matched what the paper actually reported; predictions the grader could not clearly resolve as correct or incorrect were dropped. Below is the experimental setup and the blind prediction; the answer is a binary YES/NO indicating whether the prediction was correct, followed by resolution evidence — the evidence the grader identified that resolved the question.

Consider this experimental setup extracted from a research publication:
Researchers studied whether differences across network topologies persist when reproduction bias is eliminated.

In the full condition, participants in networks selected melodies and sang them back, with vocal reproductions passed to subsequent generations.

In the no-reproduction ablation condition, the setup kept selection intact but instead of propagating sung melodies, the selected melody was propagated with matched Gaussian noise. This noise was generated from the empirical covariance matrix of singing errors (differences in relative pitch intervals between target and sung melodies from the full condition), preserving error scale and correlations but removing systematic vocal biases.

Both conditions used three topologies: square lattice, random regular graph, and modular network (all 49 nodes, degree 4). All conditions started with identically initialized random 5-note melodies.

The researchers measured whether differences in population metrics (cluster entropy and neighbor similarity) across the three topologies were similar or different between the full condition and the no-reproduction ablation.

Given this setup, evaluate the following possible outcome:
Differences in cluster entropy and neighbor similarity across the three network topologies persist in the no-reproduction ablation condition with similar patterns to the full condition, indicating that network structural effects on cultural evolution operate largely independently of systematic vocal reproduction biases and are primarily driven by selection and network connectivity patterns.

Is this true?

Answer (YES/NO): NO